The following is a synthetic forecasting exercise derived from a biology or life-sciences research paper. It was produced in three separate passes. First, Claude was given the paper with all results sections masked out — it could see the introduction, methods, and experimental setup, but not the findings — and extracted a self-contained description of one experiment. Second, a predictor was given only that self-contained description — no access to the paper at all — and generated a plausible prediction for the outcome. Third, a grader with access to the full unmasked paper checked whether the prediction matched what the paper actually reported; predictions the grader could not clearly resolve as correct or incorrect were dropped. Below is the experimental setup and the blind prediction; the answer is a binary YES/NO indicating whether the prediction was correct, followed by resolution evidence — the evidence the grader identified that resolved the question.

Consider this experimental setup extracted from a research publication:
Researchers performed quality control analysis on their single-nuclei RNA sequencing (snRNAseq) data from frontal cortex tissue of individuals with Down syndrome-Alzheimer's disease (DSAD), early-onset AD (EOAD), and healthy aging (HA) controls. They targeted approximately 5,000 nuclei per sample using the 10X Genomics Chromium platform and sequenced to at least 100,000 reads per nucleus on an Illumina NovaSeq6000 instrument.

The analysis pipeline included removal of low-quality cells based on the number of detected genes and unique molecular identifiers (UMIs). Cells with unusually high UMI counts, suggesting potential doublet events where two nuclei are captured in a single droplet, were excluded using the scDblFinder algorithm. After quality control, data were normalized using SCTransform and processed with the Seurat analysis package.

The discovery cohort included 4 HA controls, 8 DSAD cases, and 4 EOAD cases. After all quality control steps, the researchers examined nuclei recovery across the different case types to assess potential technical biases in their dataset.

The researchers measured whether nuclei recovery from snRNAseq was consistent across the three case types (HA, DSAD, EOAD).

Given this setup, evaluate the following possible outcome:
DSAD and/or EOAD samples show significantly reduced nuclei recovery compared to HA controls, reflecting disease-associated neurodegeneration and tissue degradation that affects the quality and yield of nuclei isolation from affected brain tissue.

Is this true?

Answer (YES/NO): NO